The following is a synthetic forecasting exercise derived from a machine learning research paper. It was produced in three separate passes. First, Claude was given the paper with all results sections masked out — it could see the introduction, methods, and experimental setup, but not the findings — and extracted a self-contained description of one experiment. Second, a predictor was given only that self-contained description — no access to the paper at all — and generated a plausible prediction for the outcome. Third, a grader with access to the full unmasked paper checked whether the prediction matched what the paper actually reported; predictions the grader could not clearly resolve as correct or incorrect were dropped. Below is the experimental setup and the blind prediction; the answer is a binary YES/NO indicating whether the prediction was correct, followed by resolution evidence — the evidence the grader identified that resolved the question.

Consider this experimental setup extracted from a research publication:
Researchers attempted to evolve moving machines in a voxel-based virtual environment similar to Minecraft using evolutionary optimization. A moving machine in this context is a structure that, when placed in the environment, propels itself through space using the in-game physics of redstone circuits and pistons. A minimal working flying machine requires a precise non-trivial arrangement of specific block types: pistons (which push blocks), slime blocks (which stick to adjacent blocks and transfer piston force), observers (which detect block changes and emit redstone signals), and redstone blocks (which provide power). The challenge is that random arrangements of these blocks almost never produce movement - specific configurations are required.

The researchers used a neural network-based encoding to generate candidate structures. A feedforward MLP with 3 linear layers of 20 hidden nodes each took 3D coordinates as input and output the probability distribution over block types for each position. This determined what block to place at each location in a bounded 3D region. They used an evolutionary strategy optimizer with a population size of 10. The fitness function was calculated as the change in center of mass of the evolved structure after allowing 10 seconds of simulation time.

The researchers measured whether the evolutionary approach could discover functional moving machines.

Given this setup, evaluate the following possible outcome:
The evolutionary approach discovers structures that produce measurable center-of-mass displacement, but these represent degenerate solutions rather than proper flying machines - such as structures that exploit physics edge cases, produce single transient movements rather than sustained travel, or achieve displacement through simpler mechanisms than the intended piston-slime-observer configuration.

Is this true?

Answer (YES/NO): YES